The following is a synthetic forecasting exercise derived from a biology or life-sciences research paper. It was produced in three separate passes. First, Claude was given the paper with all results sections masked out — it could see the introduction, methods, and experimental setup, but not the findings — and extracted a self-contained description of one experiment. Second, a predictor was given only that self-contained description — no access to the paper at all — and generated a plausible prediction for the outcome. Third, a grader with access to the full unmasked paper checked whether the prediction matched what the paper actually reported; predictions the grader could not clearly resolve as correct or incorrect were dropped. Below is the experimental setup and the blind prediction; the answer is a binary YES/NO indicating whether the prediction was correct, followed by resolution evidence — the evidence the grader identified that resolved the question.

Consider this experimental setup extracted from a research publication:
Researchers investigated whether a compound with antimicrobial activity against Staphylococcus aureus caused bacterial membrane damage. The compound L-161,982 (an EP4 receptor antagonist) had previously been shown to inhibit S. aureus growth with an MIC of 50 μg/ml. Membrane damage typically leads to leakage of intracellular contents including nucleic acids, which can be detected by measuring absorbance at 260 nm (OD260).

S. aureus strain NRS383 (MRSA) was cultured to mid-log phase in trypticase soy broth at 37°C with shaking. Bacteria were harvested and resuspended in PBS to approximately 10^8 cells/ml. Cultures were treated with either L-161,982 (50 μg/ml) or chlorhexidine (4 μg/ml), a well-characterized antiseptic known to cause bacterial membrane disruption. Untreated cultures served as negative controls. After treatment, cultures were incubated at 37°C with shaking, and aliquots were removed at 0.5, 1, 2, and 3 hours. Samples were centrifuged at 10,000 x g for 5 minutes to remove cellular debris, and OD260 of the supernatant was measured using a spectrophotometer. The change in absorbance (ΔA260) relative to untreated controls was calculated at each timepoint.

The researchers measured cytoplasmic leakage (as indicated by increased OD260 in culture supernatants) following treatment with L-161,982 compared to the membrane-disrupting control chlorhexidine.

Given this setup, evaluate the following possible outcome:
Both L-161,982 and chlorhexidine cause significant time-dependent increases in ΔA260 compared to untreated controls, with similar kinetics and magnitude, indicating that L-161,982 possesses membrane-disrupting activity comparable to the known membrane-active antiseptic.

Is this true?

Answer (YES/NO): NO